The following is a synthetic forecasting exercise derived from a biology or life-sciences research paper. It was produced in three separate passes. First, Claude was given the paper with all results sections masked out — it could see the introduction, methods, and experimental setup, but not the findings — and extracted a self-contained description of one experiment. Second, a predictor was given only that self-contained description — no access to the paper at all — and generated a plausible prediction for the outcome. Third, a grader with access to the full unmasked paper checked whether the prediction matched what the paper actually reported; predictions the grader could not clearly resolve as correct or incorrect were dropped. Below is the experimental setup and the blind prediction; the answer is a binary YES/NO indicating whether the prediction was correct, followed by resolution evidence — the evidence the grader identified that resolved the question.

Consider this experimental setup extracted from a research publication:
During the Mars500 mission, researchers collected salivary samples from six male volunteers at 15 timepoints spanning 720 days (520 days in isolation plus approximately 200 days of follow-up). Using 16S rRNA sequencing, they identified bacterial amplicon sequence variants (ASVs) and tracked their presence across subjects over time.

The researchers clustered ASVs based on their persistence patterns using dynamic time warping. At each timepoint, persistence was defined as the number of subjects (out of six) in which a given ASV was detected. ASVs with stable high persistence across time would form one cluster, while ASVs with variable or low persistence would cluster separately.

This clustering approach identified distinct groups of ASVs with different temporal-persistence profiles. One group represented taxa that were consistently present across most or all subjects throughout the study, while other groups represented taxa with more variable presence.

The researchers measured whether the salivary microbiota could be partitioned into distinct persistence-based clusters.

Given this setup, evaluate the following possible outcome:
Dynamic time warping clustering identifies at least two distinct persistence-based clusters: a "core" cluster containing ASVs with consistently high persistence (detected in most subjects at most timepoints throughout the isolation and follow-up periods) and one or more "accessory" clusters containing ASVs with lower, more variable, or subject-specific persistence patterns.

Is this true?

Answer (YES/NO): YES